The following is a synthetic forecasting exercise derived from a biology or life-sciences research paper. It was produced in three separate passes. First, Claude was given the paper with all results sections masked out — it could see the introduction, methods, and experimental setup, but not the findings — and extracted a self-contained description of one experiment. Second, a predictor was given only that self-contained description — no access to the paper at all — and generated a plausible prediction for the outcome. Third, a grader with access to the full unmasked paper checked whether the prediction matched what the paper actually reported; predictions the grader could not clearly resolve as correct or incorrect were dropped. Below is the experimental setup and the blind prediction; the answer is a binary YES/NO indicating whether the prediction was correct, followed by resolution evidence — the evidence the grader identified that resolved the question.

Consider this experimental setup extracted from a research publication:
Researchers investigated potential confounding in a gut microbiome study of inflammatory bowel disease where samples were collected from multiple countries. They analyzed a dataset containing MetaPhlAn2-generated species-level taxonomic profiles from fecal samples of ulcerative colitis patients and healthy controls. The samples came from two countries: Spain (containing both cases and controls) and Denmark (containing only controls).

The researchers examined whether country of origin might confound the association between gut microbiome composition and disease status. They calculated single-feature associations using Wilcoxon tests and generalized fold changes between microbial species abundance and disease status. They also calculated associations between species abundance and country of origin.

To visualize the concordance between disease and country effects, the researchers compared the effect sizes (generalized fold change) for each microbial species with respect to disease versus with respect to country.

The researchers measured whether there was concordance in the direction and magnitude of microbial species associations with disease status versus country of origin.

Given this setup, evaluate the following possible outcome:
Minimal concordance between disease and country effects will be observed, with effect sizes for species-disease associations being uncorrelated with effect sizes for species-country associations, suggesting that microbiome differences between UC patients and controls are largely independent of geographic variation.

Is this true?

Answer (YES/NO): NO